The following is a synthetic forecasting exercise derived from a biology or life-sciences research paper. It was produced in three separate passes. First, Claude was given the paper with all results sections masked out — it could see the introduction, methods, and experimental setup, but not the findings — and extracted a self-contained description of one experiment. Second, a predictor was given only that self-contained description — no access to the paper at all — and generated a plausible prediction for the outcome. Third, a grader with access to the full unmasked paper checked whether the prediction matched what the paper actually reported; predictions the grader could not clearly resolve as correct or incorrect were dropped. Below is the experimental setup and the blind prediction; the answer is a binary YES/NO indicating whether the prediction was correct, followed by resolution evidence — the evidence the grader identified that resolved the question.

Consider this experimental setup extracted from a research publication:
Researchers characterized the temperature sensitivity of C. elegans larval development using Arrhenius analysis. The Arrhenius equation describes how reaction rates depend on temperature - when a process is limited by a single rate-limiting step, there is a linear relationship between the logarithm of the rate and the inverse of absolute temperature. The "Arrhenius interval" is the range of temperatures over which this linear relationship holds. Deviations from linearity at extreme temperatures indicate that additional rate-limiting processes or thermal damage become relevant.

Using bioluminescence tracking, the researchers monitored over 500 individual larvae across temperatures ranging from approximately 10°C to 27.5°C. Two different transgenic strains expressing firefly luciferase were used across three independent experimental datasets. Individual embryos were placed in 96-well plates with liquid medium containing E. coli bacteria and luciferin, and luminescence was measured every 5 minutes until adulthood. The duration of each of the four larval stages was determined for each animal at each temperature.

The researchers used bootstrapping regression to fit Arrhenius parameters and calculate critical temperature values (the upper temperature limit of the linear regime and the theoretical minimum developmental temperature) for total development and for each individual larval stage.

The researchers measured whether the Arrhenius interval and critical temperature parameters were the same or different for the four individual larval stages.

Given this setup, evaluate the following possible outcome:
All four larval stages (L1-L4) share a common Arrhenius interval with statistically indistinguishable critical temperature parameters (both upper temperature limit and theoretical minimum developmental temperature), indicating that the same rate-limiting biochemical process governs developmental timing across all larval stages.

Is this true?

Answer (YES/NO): NO